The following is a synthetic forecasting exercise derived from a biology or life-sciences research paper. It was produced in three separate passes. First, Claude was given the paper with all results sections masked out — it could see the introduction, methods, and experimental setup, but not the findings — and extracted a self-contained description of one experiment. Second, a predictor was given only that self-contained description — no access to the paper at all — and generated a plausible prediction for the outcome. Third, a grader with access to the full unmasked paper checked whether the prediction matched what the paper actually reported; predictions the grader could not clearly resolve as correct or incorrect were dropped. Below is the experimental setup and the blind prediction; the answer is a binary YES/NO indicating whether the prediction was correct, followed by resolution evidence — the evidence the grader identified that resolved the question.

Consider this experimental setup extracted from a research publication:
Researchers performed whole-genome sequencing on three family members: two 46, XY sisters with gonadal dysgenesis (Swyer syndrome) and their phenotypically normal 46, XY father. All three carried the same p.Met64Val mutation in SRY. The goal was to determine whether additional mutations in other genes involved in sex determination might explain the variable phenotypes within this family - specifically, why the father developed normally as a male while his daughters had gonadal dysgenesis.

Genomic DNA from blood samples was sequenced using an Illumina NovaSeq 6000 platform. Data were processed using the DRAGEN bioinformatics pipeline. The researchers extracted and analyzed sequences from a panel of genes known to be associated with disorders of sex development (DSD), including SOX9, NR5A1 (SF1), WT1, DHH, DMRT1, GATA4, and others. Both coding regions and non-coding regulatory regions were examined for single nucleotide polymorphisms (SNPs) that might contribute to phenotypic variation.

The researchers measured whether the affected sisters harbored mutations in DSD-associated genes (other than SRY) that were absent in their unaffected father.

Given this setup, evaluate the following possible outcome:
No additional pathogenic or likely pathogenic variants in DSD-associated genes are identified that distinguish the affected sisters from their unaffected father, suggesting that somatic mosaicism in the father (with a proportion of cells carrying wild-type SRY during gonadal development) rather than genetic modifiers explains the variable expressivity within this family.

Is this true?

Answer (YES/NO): NO